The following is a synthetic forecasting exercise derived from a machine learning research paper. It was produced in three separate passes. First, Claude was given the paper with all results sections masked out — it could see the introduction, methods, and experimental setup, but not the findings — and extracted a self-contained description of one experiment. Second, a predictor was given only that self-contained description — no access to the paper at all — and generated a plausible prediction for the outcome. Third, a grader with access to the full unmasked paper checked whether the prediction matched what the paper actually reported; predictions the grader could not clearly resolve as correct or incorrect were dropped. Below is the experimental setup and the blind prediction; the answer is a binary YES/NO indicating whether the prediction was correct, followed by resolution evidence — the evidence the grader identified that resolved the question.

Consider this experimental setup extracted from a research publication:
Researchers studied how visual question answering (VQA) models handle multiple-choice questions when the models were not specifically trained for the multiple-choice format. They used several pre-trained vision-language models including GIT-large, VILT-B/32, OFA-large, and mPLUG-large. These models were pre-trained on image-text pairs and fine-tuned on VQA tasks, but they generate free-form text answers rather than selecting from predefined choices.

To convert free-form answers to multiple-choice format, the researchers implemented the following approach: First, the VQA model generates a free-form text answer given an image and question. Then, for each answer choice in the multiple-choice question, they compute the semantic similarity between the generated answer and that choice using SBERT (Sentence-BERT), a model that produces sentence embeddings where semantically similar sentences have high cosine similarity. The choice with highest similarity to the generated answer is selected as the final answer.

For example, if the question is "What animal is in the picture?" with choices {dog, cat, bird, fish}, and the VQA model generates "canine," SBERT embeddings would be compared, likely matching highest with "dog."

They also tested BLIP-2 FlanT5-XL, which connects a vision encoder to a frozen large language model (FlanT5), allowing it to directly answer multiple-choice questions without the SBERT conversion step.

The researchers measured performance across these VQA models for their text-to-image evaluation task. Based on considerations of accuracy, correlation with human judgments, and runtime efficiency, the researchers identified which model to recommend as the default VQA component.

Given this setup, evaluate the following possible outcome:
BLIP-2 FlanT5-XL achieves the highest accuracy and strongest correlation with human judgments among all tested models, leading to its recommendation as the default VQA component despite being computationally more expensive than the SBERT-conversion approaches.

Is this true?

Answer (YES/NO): NO